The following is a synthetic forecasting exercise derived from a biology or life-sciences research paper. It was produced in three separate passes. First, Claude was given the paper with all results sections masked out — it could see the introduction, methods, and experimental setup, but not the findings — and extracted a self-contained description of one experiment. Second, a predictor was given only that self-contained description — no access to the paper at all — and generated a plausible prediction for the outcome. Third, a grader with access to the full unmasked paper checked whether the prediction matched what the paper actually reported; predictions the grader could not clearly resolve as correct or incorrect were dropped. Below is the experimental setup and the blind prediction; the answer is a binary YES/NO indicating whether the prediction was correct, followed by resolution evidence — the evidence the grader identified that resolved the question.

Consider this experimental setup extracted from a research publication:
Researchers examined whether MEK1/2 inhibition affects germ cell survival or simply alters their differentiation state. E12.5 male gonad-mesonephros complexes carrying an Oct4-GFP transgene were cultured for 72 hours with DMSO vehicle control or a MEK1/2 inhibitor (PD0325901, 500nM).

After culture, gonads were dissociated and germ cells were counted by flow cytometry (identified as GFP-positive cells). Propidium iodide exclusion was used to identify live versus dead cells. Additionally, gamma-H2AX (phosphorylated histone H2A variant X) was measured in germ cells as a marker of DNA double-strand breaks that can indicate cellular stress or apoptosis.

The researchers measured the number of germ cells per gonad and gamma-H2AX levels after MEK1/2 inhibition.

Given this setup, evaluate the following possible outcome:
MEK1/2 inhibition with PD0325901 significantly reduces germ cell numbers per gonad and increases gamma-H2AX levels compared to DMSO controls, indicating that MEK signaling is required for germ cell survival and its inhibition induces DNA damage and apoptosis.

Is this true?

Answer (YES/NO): NO